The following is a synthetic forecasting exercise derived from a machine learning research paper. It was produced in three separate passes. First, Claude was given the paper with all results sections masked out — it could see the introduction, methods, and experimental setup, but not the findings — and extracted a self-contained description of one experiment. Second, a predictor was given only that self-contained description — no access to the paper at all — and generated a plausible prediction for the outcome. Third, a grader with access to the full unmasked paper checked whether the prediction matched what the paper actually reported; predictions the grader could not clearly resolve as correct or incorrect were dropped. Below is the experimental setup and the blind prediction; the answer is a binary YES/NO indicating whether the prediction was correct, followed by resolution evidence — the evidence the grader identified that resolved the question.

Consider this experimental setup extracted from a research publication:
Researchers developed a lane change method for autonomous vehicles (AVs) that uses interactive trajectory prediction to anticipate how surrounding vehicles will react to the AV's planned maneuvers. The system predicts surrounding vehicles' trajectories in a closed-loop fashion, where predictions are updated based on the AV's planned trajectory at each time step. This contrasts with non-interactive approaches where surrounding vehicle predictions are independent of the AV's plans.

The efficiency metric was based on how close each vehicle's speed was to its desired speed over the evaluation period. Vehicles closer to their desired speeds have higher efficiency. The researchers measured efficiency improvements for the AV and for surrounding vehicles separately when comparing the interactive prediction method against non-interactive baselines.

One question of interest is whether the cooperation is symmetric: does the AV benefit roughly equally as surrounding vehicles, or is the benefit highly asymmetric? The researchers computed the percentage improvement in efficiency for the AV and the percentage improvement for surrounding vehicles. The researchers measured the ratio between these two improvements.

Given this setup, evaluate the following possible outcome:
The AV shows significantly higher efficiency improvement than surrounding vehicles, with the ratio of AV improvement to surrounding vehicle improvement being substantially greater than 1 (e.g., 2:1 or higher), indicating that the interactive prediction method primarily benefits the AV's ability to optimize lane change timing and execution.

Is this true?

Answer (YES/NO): YES